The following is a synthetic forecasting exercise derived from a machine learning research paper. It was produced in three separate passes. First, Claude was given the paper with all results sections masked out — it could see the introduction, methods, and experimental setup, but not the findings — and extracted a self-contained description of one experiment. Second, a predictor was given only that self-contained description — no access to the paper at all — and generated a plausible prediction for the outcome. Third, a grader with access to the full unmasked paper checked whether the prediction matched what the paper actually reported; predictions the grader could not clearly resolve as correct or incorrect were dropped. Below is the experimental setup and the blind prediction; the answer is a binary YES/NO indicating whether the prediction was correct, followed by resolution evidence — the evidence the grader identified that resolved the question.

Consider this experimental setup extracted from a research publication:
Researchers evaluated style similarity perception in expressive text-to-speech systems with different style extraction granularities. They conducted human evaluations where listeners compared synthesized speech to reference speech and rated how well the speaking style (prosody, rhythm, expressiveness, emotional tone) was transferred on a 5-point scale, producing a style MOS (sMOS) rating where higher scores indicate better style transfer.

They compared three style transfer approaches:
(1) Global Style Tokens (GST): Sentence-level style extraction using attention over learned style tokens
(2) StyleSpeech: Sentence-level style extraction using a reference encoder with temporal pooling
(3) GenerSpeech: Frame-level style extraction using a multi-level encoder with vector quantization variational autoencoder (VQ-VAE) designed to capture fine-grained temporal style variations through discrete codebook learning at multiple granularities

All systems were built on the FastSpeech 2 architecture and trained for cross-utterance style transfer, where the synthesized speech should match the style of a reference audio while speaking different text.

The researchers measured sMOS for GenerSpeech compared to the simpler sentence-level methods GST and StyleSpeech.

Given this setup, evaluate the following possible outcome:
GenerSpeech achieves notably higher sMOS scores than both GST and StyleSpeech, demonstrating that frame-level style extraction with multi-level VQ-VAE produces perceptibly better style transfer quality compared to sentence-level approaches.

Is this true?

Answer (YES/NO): YES